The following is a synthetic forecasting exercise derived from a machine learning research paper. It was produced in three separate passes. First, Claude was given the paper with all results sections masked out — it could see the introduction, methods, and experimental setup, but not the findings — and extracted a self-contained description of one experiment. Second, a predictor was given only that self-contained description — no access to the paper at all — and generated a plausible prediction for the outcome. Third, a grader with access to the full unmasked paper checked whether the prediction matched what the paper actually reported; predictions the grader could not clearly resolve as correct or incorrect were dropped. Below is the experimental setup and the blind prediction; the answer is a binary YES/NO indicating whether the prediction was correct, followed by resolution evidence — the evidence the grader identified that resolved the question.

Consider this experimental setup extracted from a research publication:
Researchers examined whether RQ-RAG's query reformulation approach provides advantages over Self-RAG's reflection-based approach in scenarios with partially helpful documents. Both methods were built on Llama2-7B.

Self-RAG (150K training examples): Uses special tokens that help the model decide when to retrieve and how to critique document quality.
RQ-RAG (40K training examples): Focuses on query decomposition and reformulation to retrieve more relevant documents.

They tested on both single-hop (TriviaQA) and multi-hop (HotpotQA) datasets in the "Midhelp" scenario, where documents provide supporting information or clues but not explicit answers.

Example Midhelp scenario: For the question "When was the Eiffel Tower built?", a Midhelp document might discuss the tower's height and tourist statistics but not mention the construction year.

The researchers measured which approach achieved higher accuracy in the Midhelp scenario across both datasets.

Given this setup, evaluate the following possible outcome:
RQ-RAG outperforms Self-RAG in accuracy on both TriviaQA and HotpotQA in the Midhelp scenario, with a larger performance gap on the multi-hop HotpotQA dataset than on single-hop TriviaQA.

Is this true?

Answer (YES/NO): NO